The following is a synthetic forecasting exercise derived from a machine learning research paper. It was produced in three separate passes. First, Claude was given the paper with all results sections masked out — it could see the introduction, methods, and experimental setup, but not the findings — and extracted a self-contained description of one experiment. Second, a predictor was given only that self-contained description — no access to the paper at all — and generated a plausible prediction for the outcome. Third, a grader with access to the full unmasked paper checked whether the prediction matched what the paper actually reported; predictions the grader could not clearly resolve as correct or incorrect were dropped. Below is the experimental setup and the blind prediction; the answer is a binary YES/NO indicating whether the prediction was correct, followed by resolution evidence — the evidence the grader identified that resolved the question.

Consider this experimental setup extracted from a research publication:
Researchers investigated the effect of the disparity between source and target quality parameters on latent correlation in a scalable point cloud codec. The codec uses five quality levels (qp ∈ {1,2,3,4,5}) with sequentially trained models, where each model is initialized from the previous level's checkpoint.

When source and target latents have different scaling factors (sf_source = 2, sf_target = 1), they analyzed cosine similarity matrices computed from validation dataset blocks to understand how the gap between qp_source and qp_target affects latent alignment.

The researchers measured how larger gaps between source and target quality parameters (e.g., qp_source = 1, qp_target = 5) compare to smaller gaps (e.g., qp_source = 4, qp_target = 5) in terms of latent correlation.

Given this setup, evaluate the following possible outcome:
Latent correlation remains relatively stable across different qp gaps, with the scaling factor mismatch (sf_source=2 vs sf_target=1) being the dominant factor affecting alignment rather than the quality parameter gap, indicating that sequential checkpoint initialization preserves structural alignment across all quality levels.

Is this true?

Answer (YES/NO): NO